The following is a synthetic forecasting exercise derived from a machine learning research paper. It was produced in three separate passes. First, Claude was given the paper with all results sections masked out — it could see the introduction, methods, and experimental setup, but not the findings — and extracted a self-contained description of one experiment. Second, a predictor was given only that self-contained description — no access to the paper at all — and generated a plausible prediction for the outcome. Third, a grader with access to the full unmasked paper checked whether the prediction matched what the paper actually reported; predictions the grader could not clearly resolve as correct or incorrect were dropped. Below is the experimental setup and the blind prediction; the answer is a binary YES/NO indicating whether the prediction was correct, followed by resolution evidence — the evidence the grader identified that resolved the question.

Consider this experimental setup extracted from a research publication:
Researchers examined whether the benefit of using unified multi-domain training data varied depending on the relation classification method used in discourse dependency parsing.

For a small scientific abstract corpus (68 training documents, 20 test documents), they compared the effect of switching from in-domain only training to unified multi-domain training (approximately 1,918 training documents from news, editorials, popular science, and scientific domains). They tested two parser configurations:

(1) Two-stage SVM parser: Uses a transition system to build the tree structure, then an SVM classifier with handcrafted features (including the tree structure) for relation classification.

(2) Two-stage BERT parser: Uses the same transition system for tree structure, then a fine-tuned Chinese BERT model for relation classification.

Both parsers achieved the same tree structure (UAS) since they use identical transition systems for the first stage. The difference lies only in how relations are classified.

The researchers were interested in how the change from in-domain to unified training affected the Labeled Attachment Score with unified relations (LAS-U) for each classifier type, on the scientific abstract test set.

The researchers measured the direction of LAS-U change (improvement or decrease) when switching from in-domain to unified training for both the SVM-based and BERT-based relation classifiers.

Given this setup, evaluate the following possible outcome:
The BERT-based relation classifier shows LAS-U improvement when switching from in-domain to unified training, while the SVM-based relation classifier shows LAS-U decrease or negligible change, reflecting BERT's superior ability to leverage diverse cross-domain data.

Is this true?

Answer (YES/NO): NO